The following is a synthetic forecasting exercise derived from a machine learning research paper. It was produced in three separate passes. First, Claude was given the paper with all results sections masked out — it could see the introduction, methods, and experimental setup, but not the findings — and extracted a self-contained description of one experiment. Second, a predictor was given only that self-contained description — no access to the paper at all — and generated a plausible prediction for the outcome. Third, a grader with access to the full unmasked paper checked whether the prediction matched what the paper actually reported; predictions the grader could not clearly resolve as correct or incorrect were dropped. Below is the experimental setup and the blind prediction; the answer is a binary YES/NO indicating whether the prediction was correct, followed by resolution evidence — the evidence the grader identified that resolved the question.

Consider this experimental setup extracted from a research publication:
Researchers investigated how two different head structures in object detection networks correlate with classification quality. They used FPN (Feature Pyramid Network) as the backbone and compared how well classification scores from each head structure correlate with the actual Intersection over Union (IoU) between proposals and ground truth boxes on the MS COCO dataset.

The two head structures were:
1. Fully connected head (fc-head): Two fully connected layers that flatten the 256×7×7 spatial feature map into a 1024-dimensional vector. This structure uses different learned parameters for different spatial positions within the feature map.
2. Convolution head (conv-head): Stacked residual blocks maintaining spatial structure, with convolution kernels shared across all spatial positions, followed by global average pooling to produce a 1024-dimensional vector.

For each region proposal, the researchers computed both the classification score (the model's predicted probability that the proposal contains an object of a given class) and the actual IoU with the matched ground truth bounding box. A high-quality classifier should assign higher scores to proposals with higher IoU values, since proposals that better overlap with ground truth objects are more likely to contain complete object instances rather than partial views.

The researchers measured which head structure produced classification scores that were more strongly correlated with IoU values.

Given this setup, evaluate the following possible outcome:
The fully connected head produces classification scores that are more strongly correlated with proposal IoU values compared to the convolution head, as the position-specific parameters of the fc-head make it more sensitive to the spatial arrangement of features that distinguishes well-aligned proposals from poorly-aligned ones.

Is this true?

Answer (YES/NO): YES